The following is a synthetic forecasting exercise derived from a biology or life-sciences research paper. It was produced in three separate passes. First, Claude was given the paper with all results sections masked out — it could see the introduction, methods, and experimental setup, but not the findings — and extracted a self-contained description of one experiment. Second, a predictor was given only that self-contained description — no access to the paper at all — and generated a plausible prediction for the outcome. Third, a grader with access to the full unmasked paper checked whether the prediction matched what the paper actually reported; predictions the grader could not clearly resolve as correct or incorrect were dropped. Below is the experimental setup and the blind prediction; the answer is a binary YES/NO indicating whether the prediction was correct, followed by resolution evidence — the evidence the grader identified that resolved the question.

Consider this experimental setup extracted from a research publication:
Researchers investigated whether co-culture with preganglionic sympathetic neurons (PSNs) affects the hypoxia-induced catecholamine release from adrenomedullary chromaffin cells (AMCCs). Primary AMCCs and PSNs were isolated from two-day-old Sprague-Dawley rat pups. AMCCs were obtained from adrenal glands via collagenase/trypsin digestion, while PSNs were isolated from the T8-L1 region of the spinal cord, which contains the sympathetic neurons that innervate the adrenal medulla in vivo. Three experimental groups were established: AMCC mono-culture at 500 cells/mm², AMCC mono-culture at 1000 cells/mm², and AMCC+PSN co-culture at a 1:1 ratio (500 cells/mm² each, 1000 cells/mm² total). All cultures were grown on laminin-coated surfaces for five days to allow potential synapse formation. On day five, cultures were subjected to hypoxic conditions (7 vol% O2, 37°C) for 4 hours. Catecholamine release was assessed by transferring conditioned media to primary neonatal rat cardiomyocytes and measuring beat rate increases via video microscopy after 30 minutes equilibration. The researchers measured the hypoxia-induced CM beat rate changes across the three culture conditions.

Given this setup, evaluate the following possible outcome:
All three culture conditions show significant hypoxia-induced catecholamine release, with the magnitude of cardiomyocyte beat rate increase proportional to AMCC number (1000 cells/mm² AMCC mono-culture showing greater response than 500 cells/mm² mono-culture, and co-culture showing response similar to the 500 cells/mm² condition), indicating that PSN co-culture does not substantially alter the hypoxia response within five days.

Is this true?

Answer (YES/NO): NO